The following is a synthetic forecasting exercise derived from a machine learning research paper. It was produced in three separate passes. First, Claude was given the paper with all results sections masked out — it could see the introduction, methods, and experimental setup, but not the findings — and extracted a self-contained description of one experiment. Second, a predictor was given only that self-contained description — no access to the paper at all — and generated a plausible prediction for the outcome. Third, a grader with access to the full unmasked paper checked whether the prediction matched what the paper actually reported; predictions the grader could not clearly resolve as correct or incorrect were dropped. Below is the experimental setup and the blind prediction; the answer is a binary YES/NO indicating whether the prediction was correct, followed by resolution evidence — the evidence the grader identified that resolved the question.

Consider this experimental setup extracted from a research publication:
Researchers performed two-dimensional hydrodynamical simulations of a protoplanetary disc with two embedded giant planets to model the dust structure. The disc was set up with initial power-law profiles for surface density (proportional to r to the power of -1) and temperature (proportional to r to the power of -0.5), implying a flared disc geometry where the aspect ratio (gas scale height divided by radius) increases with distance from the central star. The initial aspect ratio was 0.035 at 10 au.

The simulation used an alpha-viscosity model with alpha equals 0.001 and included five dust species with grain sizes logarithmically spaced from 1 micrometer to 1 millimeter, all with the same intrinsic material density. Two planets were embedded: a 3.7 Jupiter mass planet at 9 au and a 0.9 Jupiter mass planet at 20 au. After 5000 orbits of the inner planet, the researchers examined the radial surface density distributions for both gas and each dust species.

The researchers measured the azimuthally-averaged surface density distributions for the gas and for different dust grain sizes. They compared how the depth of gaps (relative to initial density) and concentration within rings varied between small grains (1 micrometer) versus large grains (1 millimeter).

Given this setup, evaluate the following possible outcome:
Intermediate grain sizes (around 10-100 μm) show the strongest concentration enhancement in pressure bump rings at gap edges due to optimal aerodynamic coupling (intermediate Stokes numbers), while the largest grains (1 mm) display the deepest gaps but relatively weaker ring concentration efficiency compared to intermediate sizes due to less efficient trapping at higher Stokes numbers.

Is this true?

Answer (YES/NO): NO